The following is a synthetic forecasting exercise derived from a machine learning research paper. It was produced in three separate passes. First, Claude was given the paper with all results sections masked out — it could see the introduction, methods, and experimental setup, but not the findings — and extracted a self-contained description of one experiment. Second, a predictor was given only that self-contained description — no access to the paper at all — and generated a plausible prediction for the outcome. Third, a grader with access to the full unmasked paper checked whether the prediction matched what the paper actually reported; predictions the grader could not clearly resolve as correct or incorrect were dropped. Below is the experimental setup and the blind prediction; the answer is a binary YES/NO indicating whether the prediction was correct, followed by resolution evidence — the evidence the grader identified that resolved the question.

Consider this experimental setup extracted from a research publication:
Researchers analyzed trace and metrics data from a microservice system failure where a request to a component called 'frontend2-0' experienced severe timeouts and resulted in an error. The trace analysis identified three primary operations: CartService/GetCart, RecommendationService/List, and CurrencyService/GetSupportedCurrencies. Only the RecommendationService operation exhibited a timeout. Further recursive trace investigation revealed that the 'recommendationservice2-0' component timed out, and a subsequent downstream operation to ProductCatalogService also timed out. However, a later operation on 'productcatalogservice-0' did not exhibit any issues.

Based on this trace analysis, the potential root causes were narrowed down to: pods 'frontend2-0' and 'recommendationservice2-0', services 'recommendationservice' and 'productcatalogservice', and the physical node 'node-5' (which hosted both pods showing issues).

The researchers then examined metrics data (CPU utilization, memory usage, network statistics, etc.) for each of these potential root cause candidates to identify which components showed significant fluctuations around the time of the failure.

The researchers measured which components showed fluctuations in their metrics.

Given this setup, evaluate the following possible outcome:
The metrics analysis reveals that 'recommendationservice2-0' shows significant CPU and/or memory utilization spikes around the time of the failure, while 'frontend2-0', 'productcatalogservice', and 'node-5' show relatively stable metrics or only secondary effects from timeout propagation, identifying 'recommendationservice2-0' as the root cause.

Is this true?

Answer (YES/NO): NO